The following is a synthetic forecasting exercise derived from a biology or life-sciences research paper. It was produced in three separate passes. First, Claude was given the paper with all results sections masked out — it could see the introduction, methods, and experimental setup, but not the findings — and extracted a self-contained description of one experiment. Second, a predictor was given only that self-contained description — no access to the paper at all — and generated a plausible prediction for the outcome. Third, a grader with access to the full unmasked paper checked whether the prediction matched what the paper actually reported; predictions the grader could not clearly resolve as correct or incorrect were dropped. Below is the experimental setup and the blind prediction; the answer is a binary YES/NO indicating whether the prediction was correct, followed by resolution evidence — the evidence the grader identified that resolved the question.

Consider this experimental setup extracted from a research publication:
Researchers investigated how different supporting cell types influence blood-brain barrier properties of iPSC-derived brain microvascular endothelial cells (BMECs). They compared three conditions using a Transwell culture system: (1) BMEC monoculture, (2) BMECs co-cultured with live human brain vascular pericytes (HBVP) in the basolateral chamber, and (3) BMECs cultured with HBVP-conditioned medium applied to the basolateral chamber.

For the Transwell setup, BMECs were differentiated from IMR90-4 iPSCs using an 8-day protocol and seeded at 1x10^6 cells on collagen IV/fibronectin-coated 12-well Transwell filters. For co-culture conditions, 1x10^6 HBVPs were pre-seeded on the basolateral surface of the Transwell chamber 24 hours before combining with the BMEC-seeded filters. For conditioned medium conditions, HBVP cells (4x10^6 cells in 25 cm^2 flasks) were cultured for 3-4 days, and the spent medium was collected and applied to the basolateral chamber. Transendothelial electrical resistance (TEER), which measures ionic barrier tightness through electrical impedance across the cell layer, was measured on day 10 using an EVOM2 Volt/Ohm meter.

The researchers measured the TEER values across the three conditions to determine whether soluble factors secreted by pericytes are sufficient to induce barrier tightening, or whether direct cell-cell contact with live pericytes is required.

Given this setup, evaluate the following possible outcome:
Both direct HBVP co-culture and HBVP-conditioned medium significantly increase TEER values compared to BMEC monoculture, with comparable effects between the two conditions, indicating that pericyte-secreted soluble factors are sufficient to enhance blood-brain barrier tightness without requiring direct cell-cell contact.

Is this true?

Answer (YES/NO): YES